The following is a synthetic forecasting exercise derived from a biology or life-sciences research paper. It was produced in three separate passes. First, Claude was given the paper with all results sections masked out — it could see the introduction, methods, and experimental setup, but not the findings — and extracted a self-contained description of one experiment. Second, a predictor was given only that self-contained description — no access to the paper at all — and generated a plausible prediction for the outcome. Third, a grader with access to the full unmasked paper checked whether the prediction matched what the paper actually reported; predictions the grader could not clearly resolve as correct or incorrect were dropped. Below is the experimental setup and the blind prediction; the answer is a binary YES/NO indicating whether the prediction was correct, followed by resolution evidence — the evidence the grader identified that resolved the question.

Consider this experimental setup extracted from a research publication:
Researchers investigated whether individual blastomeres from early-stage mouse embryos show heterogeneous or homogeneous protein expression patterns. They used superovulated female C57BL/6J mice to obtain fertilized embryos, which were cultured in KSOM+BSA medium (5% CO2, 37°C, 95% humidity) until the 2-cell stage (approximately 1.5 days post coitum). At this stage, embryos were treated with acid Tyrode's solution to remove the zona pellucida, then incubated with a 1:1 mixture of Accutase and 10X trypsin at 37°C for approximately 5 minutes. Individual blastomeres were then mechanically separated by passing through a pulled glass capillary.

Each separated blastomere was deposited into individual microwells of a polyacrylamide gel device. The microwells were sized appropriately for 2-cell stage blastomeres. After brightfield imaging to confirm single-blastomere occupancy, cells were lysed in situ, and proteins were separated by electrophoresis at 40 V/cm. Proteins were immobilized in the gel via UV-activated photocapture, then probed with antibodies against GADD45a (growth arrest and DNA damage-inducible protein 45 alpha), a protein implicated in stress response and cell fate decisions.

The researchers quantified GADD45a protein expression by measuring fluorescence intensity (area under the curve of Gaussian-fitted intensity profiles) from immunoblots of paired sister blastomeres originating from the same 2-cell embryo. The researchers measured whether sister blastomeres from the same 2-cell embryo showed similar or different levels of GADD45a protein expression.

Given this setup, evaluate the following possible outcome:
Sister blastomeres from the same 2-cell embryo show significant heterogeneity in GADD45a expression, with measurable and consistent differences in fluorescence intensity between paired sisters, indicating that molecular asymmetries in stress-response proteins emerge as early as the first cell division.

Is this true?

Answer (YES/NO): YES